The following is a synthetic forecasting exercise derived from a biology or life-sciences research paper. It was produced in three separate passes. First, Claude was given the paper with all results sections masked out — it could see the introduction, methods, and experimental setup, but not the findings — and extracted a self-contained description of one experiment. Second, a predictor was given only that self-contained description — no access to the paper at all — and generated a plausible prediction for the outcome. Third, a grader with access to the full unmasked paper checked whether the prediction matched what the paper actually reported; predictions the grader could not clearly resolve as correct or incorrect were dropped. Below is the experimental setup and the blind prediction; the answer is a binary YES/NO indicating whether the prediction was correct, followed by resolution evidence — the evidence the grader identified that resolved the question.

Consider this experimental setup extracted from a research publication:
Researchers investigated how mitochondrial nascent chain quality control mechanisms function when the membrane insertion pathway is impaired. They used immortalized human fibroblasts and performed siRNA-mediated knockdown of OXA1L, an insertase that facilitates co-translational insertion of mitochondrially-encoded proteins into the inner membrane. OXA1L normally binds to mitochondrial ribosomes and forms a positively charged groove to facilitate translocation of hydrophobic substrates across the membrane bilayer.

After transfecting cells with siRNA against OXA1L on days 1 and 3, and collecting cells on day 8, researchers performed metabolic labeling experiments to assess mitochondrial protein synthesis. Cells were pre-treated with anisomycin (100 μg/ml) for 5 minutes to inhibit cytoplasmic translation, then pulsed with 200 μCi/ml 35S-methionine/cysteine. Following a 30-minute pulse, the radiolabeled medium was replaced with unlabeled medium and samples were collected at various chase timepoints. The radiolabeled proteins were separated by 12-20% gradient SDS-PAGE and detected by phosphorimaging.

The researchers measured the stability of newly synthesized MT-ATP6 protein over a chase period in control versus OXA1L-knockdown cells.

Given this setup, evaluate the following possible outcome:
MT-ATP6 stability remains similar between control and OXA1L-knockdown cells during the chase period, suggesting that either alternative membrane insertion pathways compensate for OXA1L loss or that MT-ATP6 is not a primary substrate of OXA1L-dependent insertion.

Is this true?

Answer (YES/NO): NO